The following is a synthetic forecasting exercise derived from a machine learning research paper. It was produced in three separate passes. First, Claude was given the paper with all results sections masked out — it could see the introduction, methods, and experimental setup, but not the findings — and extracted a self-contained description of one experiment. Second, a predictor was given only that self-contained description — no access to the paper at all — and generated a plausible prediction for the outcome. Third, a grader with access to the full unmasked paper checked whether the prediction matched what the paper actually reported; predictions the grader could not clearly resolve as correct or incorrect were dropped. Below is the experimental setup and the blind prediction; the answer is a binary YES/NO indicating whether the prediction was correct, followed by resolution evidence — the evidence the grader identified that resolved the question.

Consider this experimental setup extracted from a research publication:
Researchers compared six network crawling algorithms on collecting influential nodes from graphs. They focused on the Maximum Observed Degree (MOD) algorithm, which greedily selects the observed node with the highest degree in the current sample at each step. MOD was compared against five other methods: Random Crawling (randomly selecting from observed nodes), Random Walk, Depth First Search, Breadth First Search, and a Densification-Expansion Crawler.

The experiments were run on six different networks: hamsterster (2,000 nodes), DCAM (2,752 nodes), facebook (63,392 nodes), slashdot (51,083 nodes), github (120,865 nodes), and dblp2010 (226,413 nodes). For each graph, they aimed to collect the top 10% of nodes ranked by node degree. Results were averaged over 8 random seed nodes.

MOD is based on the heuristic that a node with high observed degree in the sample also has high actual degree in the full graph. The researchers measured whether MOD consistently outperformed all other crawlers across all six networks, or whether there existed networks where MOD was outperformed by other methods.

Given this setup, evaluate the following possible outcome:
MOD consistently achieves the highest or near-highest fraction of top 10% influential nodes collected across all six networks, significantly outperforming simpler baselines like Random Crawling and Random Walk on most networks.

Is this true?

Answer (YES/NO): YES